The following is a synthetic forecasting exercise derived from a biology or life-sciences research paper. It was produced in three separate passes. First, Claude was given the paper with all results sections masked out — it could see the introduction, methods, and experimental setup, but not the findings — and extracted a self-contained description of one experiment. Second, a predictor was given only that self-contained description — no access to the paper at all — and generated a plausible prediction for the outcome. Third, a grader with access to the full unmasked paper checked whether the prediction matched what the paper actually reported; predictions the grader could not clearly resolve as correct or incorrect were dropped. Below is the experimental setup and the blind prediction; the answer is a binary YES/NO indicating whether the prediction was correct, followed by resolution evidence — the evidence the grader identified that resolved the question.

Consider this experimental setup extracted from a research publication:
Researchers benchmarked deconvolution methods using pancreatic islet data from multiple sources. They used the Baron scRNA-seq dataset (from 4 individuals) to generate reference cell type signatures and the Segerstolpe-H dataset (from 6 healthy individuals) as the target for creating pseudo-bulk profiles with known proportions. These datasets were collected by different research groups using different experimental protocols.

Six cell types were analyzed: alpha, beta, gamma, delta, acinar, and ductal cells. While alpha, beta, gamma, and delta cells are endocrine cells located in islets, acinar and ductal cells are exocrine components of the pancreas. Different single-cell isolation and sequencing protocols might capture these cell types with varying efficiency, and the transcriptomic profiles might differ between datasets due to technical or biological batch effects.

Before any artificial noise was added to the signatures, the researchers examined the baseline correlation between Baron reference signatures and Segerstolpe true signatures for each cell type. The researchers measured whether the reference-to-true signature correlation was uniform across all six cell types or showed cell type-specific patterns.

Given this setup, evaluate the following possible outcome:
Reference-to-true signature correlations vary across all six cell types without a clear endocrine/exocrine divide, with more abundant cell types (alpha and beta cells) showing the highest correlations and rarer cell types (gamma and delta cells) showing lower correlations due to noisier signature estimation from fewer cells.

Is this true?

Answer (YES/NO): NO